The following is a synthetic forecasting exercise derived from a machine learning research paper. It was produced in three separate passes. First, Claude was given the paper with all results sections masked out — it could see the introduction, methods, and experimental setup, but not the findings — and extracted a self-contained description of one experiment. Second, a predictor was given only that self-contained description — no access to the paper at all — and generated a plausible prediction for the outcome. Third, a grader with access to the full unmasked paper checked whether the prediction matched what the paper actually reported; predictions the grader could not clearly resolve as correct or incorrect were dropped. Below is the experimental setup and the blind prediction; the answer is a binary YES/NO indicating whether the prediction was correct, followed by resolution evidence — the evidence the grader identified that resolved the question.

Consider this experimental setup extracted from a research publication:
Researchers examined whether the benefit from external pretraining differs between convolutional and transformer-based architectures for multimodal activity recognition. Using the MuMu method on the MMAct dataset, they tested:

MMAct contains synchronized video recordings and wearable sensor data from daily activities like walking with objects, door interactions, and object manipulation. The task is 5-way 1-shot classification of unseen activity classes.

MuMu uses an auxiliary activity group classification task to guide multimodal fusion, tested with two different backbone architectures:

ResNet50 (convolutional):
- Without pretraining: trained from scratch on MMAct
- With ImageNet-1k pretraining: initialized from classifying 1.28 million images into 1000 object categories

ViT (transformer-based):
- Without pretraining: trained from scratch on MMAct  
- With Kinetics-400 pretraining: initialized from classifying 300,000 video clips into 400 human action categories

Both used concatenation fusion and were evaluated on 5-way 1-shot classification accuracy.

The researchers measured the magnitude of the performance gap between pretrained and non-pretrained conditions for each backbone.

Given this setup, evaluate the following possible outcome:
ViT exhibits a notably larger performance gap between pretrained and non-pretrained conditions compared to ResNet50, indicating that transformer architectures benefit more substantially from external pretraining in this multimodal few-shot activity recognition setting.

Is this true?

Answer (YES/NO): NO